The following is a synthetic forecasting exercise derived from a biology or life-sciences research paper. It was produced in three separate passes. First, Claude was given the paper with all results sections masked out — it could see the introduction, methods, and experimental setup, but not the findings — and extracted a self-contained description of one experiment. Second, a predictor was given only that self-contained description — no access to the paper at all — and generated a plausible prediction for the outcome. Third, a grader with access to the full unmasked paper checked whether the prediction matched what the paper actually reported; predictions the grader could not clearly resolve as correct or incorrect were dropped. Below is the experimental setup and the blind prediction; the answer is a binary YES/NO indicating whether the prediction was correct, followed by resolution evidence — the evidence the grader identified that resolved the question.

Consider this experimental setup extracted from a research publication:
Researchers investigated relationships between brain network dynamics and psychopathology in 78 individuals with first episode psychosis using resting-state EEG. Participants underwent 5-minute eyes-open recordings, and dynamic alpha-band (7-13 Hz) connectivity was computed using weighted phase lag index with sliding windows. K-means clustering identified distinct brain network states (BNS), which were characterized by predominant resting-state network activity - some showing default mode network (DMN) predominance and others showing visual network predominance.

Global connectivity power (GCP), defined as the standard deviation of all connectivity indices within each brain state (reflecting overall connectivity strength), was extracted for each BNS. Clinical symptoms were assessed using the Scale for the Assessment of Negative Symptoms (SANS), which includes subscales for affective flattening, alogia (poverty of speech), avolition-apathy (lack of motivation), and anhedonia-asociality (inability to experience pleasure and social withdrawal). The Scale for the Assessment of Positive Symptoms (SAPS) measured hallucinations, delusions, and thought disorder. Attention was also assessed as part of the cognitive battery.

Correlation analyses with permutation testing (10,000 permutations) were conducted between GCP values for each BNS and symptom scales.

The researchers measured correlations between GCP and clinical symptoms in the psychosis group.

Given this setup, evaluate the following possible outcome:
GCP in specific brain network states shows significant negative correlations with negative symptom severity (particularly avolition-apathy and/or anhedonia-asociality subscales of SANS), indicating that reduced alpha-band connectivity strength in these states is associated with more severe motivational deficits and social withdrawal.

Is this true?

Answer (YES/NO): YES